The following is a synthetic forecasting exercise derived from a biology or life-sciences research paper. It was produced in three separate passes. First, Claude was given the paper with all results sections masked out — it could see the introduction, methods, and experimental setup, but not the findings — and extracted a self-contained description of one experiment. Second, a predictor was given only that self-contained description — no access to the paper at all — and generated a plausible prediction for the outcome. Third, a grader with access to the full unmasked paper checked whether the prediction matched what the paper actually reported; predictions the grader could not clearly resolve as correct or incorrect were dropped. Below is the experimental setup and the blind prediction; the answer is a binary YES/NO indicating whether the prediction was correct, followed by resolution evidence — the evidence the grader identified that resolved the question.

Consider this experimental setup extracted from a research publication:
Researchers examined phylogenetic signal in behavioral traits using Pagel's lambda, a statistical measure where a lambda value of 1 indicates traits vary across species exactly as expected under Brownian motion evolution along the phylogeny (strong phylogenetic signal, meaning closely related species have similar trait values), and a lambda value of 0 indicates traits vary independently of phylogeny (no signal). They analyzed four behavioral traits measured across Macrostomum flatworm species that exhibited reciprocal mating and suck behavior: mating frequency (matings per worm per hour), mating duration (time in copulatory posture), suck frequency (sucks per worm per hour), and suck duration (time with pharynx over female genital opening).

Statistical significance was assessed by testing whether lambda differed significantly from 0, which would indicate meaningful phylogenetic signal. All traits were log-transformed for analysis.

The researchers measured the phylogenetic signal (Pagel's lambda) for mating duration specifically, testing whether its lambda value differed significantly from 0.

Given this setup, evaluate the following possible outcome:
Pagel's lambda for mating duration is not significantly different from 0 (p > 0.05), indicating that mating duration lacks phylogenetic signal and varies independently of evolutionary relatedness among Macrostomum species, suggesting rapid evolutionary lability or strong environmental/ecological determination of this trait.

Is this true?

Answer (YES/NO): YES